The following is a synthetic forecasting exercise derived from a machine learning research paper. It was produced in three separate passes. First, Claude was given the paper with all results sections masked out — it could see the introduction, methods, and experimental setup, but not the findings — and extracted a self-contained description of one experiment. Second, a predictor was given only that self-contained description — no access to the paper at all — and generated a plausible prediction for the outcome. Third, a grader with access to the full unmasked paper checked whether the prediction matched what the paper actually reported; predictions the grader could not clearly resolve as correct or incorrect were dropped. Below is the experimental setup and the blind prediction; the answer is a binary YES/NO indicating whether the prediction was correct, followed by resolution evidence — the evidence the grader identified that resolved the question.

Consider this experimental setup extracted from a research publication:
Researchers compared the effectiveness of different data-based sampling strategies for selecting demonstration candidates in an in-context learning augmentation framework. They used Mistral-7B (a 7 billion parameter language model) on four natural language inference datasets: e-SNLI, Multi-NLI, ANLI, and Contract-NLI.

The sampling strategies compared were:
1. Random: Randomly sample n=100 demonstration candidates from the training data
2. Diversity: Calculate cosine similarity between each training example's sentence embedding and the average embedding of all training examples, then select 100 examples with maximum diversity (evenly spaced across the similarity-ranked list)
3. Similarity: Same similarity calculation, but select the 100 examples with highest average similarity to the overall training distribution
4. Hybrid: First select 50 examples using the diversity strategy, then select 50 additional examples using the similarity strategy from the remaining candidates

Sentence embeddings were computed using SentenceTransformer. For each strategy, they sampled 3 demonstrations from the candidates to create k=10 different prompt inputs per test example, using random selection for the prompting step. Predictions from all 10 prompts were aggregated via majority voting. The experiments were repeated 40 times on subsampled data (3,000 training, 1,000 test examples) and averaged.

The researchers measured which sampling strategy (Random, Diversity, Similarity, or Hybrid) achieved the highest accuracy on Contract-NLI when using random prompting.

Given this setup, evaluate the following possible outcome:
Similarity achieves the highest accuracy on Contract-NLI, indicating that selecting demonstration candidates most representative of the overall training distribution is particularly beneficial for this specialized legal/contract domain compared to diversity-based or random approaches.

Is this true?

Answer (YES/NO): YES